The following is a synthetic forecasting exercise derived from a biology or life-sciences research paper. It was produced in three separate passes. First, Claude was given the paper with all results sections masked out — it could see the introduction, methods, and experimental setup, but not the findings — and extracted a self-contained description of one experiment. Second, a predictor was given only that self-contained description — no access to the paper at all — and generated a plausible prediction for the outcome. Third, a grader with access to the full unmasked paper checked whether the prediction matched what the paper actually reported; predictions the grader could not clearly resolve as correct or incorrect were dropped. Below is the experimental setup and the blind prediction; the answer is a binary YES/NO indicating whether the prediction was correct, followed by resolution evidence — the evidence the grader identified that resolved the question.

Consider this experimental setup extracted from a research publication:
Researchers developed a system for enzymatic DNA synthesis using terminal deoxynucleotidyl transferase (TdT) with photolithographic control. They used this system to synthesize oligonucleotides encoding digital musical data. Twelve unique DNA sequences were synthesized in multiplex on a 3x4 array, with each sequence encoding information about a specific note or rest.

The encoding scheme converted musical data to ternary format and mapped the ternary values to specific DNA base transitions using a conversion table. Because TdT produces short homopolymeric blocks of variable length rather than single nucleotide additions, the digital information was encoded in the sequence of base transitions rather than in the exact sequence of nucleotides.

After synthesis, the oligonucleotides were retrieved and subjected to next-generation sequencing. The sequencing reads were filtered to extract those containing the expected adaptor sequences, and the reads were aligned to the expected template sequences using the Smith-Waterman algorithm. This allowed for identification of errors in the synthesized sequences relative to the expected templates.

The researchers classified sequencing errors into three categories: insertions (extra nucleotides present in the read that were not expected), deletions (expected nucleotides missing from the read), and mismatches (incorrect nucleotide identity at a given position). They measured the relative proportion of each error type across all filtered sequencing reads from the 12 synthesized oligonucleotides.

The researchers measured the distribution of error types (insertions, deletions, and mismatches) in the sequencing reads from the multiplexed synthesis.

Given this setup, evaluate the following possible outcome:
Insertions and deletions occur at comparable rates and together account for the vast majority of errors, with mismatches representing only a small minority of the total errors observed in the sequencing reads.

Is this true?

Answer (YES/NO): NO